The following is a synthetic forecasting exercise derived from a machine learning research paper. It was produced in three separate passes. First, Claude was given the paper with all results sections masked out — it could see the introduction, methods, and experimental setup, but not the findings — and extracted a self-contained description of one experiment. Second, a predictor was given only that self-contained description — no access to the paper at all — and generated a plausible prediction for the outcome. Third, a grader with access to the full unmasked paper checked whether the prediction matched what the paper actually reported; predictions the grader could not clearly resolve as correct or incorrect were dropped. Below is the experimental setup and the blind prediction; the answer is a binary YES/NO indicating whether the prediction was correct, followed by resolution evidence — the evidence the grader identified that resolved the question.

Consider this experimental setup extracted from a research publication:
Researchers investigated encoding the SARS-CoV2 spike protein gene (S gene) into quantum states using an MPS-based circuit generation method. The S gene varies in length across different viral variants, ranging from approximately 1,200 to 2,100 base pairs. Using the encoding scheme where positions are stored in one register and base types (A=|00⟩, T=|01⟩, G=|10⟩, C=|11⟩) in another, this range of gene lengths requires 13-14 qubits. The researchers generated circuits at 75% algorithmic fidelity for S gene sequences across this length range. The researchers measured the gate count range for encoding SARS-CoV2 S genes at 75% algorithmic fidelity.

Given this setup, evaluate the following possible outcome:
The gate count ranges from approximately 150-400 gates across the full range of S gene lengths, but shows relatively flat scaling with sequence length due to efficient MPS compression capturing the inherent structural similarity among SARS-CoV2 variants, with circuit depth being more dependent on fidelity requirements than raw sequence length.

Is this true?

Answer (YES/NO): NO